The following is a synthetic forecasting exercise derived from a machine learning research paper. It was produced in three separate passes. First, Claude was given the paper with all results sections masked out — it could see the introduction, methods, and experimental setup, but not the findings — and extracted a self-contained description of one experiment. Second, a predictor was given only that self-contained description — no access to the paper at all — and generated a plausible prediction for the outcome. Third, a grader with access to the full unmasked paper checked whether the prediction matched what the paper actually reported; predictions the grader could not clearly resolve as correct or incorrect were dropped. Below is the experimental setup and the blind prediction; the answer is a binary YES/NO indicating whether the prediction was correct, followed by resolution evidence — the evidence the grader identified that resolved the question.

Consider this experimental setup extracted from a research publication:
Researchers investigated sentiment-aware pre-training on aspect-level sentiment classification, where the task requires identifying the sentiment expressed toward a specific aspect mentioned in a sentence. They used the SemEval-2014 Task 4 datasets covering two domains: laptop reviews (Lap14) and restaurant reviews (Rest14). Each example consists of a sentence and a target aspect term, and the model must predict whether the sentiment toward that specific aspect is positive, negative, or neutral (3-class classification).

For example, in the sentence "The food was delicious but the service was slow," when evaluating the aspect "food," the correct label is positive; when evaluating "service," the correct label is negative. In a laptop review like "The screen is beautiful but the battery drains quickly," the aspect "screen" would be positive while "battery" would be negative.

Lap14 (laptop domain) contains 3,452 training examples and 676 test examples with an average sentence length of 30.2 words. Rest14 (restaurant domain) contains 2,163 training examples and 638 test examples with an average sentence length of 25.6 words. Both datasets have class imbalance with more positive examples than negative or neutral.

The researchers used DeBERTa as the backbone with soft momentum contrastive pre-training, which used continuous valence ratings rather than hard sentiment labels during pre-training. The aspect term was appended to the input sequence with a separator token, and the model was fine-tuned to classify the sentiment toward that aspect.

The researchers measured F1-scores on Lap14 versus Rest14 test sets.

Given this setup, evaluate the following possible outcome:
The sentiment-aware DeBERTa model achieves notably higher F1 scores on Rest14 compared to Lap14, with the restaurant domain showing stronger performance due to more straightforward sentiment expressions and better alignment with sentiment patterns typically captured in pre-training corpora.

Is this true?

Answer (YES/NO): YES